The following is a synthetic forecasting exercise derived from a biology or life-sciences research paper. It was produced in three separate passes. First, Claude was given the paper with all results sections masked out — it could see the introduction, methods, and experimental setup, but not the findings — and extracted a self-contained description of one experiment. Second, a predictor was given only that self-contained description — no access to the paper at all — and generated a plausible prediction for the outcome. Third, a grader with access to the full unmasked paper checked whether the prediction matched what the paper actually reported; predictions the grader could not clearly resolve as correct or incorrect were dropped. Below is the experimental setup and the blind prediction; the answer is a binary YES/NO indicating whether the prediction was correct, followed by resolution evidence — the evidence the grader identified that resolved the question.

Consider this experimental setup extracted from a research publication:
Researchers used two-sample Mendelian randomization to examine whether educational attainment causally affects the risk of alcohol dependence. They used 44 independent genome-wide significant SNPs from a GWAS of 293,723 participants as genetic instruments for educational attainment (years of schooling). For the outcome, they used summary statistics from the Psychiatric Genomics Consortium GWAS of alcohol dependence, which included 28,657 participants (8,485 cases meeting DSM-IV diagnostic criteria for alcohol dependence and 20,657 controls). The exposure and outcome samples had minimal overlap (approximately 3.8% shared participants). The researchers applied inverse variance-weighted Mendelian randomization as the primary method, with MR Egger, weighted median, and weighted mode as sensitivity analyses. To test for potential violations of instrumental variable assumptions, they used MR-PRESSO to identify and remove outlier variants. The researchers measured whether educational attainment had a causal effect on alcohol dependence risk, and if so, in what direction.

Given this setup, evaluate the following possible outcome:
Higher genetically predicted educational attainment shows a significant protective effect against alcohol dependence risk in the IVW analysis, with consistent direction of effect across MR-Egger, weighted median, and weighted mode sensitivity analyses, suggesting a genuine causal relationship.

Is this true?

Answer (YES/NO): NO